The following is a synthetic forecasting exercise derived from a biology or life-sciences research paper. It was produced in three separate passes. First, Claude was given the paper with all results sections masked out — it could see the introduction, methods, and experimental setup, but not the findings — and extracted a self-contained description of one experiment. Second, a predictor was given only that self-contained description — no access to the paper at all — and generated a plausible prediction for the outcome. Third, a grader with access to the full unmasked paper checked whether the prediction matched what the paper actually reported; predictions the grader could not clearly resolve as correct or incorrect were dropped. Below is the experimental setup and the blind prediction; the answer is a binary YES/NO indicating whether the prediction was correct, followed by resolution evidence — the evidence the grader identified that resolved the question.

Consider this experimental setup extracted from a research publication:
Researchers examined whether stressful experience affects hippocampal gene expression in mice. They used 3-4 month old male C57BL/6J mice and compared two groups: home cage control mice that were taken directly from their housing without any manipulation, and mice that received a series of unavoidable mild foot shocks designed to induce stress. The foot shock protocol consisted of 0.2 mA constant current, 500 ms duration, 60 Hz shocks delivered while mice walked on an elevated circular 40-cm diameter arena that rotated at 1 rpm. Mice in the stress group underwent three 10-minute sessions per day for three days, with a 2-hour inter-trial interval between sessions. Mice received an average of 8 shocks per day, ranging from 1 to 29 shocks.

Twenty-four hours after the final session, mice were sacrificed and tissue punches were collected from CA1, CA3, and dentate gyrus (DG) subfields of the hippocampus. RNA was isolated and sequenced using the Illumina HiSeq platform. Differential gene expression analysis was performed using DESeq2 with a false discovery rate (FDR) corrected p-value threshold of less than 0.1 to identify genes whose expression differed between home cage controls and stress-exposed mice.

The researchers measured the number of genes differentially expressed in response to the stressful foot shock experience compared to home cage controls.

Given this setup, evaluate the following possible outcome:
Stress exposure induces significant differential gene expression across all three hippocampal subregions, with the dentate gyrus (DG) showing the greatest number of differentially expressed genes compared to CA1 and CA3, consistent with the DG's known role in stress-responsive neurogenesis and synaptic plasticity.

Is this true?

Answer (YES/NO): NO